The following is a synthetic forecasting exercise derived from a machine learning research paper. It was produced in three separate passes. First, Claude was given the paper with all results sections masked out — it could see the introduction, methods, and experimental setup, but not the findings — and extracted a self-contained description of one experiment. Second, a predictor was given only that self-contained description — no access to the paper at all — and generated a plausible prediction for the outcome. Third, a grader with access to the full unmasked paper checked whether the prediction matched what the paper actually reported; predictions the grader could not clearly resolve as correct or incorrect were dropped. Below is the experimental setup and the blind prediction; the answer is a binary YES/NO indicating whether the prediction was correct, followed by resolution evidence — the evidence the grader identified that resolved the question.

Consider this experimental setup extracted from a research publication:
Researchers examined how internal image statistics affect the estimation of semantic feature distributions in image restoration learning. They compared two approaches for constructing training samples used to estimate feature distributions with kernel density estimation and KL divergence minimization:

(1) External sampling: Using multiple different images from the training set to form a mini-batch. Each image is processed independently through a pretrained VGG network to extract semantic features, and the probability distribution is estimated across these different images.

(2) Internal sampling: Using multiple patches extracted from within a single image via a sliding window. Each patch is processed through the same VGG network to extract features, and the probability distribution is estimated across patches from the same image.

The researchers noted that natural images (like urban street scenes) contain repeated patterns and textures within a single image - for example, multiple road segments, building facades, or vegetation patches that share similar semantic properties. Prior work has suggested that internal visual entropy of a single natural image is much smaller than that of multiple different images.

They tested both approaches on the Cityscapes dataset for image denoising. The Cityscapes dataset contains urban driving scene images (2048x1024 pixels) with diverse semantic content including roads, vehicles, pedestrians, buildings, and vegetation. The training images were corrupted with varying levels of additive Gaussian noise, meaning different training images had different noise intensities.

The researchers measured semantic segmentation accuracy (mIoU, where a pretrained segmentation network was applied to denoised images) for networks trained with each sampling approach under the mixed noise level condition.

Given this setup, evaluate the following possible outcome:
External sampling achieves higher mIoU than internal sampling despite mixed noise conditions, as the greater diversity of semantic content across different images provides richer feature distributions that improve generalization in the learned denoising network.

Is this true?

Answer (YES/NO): NO